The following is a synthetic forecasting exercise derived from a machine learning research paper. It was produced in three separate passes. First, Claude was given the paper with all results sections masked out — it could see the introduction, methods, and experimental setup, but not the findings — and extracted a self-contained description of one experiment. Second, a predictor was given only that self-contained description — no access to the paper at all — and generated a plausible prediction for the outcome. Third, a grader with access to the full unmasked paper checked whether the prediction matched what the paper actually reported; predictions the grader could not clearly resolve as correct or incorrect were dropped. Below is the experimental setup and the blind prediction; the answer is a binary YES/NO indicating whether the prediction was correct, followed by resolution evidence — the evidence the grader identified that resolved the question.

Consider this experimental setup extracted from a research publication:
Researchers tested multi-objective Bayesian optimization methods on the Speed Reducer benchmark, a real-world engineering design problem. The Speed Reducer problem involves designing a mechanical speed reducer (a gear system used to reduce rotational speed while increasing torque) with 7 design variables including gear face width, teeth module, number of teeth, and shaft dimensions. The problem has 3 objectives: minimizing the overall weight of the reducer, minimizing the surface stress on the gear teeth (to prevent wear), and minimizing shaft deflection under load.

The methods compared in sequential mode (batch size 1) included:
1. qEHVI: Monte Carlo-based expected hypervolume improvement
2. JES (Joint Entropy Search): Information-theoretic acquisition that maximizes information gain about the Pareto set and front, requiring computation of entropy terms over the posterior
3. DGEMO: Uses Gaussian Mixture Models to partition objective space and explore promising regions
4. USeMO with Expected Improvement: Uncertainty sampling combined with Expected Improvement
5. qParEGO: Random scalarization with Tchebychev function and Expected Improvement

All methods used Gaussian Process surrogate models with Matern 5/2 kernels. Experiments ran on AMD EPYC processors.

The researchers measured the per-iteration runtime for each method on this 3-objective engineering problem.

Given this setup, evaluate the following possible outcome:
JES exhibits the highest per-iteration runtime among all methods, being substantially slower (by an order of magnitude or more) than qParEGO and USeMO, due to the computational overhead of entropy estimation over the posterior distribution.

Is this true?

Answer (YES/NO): YES